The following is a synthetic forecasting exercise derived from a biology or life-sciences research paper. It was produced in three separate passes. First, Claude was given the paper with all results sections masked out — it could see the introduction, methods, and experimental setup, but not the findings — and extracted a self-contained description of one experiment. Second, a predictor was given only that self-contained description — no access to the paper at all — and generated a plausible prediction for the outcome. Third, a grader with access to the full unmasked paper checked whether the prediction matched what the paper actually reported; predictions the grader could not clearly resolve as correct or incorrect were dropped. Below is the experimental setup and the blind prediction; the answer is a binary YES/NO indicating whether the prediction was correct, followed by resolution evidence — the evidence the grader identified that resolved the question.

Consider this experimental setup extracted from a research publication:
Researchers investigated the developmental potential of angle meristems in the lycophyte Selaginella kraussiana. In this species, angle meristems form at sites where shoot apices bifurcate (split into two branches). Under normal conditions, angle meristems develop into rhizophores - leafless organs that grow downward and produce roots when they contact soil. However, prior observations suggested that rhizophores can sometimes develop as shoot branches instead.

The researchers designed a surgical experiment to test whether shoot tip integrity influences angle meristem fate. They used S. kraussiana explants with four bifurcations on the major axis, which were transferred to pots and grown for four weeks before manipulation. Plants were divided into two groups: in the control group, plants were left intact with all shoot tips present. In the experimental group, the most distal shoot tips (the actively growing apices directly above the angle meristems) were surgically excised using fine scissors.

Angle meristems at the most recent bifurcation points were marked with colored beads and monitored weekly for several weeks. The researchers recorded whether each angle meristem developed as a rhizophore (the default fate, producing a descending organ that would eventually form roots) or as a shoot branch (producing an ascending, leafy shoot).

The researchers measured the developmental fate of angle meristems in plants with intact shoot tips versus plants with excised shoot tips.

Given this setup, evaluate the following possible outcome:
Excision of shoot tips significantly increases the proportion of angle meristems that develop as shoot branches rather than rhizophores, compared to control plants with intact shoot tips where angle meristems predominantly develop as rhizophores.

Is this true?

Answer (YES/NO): YES